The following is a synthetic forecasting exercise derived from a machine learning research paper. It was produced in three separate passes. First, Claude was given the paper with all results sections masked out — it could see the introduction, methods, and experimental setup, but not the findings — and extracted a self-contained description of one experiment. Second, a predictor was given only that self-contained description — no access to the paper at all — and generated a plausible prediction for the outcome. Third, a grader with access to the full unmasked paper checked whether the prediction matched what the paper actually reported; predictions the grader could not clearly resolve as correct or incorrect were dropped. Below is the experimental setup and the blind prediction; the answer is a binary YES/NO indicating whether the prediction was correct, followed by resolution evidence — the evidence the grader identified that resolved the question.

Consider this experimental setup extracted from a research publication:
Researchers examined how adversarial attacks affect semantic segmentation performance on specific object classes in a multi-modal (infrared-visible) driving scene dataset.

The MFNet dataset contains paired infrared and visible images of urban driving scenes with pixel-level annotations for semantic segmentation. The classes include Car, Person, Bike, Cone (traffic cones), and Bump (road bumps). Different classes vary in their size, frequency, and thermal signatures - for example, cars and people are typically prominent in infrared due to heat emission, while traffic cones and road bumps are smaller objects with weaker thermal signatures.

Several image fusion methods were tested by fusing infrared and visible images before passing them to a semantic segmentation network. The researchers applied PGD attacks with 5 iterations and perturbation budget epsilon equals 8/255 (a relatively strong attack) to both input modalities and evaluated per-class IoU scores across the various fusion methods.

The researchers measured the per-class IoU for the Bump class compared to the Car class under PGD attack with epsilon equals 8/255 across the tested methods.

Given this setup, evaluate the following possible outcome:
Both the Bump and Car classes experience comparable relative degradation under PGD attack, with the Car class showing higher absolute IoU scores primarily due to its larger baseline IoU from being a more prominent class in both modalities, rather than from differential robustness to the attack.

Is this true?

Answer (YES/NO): NO